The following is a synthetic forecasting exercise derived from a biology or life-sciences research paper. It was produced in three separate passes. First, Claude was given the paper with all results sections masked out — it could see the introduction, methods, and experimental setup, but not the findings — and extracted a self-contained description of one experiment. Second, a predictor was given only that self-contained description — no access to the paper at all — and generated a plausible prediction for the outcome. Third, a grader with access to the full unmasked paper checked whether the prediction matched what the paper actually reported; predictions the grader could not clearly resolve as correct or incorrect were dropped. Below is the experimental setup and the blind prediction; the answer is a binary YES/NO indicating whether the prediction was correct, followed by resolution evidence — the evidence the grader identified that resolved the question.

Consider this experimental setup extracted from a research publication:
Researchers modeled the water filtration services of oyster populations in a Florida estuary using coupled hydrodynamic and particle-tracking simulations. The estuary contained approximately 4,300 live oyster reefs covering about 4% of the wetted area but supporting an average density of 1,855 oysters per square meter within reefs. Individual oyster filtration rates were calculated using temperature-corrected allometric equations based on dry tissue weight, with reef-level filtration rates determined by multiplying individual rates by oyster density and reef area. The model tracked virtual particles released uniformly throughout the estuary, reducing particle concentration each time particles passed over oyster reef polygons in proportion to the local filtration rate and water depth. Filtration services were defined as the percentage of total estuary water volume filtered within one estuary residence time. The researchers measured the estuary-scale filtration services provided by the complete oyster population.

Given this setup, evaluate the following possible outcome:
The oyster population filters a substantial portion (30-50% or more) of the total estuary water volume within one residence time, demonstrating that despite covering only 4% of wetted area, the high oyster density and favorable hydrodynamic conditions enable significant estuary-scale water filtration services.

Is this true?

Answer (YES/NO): YES